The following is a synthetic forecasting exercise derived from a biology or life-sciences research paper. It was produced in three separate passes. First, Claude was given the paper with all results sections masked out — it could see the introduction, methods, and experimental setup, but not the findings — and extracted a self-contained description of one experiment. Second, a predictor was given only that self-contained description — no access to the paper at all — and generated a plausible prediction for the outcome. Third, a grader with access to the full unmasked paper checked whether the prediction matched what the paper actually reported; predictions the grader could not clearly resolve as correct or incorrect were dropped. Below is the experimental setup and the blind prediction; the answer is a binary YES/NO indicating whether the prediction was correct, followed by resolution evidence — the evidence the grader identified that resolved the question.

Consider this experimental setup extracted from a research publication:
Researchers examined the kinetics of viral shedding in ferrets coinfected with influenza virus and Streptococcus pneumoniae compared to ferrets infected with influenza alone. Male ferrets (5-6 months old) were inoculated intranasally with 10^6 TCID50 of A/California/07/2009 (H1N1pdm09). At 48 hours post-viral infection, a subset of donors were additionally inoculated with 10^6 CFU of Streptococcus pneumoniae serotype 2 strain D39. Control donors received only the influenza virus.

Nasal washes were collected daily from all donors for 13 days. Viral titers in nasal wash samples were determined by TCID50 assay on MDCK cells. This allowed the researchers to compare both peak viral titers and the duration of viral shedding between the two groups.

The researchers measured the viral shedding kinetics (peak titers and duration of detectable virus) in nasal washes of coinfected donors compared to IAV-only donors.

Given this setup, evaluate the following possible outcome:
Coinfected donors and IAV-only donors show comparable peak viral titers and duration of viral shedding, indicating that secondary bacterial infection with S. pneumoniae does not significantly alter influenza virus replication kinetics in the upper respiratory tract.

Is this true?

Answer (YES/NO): NO